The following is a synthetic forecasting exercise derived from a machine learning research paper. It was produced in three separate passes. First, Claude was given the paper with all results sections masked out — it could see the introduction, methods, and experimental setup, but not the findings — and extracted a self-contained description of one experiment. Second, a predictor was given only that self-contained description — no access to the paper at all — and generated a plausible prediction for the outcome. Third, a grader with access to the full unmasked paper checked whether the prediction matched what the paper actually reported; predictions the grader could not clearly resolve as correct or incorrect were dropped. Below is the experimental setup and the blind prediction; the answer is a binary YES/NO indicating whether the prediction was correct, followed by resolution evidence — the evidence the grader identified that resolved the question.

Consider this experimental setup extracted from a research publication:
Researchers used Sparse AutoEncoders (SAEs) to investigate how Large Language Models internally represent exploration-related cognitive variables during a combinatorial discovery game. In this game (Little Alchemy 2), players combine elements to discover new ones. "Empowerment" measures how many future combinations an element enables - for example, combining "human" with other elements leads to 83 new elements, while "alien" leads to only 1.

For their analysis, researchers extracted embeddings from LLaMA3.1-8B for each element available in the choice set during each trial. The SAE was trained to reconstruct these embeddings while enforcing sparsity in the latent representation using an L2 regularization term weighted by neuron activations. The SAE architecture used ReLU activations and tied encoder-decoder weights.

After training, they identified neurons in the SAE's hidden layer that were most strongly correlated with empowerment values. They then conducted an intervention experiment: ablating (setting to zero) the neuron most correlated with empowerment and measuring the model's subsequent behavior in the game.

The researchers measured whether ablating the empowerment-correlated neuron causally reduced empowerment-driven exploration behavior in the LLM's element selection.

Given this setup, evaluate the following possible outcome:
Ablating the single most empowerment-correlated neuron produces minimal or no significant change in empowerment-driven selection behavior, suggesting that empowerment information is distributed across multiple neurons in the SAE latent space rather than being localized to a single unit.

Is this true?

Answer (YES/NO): NO